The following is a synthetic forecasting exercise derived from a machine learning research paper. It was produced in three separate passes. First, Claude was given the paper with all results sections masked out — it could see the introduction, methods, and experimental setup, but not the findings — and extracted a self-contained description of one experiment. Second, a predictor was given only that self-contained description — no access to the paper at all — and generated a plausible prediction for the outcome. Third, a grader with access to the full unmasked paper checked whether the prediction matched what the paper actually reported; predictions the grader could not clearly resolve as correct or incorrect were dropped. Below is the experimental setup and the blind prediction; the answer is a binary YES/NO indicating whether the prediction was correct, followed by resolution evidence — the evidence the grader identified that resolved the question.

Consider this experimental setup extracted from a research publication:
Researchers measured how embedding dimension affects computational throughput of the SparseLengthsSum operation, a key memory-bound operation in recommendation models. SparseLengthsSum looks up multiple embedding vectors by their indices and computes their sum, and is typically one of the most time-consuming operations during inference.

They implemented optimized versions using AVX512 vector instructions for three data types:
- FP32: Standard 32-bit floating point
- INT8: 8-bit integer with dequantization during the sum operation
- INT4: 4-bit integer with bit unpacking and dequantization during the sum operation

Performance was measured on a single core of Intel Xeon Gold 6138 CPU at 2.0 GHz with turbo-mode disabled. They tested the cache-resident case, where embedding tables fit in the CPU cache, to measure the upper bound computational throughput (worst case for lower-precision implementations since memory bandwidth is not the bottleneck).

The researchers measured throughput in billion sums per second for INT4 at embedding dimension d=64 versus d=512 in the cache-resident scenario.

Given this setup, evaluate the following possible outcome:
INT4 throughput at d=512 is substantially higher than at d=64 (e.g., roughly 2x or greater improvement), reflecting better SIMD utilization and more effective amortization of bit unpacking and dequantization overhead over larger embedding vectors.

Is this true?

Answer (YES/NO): YES